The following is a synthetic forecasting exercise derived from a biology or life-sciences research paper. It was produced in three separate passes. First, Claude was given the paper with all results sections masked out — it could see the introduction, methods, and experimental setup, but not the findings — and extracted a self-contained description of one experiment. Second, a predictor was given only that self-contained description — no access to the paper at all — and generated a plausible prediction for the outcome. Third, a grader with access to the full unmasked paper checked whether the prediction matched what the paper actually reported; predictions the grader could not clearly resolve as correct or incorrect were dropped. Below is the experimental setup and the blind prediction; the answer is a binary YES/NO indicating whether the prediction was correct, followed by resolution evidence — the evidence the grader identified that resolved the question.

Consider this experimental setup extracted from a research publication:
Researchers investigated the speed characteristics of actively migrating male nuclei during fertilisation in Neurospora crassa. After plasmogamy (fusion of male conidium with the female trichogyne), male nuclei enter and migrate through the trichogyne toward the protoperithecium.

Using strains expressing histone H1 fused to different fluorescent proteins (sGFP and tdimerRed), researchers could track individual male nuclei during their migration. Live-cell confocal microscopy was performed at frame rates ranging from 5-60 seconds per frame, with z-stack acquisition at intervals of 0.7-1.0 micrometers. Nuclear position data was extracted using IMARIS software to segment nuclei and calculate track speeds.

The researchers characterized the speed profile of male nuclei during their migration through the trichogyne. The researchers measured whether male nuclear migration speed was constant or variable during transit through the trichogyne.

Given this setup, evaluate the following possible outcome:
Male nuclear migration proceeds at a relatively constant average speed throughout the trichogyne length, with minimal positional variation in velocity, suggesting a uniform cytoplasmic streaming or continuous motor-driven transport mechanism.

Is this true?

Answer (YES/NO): NO